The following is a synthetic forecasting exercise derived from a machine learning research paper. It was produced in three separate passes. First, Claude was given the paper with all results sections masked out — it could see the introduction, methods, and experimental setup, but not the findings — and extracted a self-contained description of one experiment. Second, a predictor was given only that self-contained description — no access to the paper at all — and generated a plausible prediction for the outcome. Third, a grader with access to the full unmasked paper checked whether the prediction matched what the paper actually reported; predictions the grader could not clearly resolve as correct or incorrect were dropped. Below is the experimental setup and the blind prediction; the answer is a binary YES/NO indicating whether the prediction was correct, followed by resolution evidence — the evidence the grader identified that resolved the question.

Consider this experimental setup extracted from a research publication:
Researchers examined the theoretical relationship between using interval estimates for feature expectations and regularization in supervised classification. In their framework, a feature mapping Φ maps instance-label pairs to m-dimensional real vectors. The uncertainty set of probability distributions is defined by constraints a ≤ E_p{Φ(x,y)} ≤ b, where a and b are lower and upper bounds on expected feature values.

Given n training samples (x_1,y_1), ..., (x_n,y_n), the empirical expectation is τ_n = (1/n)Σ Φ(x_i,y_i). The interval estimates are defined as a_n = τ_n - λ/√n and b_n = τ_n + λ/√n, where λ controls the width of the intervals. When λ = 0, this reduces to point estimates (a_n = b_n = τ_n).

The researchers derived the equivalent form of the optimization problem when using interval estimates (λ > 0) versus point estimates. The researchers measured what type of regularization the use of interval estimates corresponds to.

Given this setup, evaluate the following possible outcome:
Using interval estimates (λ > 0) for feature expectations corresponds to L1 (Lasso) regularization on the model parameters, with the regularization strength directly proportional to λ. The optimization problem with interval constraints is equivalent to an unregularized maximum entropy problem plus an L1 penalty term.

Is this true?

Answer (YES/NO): YES